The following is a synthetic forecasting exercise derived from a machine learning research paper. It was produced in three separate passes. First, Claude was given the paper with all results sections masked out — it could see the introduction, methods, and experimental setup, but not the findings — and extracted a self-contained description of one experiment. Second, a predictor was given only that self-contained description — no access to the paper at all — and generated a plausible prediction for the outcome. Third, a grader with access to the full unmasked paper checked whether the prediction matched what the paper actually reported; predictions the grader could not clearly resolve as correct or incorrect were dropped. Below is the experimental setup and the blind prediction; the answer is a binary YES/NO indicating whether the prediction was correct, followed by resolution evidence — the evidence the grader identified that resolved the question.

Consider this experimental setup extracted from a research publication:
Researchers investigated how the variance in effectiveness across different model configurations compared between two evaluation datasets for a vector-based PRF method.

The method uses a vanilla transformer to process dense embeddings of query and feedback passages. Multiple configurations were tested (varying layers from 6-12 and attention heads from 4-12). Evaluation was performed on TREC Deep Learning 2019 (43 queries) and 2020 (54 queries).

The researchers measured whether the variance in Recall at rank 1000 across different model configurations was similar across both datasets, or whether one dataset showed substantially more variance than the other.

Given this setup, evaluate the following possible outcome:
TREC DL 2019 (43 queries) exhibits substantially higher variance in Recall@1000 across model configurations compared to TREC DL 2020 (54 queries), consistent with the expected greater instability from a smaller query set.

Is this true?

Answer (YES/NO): YES